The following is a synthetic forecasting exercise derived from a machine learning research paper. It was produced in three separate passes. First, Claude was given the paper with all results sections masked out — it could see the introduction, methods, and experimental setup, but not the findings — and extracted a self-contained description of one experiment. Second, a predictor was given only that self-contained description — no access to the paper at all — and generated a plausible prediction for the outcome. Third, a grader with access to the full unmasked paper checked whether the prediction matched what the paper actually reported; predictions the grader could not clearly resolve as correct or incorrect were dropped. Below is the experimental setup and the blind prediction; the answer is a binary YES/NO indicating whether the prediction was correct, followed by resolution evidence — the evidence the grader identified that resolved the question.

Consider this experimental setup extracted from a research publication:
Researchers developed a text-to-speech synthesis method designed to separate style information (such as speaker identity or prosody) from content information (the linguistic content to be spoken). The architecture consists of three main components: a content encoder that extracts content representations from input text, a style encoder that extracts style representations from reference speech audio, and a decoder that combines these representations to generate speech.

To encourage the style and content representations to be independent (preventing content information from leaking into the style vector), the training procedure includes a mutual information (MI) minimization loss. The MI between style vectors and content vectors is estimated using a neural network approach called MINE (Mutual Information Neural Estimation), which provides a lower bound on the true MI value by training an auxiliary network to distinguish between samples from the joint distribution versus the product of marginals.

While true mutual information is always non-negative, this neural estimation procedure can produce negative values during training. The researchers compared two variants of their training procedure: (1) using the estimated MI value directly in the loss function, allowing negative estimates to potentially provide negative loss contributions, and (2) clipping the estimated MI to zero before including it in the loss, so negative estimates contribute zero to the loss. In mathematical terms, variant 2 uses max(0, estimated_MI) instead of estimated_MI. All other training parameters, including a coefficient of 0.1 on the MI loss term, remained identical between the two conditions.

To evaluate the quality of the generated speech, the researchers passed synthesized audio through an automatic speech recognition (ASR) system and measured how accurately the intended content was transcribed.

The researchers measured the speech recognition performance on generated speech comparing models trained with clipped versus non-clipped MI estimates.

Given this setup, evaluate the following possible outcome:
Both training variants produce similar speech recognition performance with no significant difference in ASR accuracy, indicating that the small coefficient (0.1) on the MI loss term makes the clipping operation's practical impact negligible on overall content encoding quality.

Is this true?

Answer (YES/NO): NO